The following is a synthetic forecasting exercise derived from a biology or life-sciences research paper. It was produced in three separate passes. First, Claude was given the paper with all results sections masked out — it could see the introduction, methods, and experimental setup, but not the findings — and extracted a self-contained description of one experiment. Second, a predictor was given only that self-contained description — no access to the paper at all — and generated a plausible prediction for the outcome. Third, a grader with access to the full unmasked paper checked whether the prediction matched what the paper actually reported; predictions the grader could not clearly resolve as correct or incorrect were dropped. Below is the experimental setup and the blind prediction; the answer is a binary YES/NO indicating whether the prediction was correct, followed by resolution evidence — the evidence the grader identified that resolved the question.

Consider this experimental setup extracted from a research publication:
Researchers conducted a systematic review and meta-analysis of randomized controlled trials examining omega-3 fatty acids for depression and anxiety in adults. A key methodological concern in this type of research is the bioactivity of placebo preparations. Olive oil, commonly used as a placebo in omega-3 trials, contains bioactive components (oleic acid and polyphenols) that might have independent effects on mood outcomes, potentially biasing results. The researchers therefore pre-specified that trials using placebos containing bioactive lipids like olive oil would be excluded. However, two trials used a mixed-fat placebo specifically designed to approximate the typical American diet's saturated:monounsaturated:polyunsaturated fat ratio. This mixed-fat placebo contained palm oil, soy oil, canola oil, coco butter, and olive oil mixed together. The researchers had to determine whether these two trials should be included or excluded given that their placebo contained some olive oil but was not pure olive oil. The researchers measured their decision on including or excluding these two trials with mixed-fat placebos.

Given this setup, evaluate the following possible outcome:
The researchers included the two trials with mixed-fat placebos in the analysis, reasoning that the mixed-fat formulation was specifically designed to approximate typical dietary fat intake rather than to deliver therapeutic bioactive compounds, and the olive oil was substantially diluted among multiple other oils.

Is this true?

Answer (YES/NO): YES